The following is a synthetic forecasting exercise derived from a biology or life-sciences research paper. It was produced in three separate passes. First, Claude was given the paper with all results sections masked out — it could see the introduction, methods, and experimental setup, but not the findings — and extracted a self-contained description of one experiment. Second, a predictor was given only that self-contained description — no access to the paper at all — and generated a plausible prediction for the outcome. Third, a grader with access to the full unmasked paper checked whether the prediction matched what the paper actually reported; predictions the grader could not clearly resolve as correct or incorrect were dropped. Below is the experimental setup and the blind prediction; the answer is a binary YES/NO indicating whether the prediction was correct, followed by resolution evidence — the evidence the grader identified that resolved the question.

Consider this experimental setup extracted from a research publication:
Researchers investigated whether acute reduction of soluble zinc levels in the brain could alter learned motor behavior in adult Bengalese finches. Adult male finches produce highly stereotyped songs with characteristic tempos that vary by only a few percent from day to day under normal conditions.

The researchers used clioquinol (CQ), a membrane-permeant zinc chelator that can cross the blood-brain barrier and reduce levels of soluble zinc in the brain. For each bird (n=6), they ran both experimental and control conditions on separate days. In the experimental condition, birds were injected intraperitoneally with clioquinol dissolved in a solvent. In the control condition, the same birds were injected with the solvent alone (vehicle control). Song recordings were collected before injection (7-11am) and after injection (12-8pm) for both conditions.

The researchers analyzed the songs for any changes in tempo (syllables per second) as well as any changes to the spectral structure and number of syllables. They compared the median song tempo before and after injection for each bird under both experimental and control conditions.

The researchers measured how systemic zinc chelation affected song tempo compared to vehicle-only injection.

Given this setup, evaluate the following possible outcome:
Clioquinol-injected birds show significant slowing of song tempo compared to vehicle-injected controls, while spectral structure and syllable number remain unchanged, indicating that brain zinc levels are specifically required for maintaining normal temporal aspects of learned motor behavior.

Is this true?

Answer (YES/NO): NO